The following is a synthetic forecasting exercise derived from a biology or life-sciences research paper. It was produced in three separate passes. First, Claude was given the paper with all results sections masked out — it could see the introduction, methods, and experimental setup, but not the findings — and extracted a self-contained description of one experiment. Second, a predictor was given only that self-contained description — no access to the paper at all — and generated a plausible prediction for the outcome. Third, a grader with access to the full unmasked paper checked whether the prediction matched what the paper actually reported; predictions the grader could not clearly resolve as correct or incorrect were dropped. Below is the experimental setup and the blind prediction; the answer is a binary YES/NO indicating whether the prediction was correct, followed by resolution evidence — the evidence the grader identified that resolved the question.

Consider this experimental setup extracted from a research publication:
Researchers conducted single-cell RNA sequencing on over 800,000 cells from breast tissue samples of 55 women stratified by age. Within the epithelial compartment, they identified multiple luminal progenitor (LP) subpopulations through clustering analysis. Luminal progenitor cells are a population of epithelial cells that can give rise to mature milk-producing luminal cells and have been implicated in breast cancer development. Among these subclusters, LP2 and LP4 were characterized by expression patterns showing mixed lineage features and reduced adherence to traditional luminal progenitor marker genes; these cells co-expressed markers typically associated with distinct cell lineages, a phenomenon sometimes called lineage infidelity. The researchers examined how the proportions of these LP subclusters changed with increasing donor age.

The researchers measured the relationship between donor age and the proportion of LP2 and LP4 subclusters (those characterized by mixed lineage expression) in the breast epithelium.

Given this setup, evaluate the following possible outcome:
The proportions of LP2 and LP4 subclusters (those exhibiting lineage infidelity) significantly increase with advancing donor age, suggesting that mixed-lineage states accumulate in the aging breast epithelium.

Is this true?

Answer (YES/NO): YES